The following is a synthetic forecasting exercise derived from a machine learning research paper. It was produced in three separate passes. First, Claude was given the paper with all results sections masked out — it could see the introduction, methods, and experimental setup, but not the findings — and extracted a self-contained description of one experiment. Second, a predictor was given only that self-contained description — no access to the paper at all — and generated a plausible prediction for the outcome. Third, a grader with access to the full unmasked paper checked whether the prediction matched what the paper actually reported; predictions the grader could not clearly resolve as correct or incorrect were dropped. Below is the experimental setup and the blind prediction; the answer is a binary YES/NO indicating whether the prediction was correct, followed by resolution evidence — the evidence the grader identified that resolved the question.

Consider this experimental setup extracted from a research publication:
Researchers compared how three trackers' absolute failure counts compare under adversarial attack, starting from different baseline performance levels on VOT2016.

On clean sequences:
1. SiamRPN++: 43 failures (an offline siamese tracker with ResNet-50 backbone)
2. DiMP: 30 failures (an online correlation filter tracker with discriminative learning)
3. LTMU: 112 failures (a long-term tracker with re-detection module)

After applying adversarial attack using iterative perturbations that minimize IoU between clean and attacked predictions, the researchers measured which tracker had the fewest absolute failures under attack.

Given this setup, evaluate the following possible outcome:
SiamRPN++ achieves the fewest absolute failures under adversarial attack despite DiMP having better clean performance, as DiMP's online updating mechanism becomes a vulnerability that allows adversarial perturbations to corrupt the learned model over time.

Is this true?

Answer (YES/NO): NO